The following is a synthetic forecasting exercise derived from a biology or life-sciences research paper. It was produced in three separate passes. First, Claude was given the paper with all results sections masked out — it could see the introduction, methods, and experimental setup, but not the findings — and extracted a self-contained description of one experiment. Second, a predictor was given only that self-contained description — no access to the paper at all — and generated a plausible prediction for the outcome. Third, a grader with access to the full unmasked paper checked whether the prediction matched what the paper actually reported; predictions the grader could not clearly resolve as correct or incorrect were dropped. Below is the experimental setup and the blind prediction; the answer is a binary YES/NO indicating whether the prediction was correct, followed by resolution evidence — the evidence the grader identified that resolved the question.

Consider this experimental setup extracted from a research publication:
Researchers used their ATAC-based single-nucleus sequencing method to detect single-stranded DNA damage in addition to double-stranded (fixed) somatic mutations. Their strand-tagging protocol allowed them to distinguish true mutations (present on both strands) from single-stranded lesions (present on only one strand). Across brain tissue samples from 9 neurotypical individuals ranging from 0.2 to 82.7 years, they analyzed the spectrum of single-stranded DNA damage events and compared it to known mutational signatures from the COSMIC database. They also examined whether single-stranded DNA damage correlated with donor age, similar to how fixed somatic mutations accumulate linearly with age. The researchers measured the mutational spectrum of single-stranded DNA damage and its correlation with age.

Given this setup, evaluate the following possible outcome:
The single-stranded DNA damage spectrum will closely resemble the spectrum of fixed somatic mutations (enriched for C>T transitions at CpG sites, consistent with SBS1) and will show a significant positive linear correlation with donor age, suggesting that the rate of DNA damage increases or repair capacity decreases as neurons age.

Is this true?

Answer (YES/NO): NO